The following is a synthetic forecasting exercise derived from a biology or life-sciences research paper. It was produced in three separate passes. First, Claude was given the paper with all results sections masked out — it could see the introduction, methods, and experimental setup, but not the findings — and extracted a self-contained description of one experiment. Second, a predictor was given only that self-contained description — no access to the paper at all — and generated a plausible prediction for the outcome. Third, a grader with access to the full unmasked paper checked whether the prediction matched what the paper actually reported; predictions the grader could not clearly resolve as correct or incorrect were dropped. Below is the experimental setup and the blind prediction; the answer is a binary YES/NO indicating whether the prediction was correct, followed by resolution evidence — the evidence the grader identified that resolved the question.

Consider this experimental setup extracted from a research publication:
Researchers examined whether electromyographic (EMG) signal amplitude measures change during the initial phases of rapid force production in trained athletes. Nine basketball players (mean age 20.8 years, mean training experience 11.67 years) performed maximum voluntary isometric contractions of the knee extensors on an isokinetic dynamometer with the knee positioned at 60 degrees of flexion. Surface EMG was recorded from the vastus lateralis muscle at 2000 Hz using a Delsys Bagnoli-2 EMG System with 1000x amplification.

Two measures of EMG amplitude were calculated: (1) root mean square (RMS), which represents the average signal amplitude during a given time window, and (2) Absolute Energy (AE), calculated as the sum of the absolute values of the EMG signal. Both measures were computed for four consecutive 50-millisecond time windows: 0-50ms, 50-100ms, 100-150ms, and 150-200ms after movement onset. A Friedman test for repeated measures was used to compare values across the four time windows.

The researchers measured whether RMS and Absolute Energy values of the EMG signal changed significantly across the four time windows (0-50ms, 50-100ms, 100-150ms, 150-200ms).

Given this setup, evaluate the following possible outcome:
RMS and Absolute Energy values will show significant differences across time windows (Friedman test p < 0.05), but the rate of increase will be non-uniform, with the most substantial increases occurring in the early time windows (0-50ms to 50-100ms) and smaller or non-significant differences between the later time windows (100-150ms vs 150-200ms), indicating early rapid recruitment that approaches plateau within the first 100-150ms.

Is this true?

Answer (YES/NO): NO